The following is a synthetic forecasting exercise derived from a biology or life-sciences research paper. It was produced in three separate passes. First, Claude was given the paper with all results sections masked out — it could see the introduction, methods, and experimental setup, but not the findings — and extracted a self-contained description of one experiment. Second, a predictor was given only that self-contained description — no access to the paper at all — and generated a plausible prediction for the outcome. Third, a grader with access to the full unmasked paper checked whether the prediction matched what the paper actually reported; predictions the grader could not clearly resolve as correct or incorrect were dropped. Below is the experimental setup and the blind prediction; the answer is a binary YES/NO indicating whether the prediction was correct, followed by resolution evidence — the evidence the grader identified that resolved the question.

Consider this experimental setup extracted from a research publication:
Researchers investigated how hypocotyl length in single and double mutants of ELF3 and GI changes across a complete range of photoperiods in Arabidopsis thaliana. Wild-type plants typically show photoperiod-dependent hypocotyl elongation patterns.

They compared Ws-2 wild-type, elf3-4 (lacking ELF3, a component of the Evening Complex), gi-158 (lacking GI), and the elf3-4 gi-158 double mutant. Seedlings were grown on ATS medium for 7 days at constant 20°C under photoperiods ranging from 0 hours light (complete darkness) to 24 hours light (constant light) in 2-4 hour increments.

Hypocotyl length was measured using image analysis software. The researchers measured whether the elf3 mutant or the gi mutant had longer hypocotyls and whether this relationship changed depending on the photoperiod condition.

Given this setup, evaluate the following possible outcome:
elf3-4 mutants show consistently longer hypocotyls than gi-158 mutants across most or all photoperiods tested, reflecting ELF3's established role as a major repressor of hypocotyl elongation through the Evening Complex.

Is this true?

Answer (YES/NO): NO